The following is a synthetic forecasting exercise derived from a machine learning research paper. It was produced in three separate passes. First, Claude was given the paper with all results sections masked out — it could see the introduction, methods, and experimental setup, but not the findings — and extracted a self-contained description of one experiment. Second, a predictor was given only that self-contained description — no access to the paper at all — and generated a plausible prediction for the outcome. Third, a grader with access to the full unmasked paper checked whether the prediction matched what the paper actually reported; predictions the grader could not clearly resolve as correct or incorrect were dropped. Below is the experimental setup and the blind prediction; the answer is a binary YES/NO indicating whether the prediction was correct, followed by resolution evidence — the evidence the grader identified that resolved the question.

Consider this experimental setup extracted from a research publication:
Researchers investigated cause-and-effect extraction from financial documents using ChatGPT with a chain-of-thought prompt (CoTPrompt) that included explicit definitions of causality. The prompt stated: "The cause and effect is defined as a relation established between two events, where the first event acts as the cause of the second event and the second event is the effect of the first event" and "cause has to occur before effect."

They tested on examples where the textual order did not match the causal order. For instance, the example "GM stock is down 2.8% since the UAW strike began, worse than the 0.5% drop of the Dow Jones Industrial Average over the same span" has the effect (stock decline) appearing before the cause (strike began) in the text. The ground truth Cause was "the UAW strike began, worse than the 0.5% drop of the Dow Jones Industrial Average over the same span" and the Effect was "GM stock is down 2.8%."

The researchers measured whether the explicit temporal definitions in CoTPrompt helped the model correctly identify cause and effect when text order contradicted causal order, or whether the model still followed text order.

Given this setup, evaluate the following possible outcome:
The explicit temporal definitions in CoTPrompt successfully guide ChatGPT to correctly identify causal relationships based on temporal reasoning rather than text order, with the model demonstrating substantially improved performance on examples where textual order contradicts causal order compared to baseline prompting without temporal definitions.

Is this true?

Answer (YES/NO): NO